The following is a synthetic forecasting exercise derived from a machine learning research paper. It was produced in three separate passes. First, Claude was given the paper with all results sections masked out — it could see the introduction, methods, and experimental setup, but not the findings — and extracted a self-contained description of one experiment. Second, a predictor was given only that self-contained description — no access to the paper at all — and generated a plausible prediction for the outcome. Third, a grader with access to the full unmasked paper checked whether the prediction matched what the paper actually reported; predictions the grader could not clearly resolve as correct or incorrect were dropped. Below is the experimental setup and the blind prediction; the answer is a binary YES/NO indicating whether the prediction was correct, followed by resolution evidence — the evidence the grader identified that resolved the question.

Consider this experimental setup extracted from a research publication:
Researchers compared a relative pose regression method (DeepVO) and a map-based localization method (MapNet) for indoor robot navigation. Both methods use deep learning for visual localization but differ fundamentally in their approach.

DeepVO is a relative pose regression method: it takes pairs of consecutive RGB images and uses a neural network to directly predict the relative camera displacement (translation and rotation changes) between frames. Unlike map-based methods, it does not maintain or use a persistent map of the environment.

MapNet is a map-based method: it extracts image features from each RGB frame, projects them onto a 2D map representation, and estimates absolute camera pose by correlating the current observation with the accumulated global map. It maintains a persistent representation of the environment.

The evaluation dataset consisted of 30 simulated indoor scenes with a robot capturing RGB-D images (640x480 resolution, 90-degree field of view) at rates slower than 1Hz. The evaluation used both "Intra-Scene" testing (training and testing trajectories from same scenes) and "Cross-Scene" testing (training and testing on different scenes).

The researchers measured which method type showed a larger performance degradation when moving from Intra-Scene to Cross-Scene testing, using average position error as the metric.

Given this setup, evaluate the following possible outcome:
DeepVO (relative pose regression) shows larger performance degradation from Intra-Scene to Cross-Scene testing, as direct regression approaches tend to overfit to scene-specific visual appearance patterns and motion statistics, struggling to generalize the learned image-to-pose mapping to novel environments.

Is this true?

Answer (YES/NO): YES